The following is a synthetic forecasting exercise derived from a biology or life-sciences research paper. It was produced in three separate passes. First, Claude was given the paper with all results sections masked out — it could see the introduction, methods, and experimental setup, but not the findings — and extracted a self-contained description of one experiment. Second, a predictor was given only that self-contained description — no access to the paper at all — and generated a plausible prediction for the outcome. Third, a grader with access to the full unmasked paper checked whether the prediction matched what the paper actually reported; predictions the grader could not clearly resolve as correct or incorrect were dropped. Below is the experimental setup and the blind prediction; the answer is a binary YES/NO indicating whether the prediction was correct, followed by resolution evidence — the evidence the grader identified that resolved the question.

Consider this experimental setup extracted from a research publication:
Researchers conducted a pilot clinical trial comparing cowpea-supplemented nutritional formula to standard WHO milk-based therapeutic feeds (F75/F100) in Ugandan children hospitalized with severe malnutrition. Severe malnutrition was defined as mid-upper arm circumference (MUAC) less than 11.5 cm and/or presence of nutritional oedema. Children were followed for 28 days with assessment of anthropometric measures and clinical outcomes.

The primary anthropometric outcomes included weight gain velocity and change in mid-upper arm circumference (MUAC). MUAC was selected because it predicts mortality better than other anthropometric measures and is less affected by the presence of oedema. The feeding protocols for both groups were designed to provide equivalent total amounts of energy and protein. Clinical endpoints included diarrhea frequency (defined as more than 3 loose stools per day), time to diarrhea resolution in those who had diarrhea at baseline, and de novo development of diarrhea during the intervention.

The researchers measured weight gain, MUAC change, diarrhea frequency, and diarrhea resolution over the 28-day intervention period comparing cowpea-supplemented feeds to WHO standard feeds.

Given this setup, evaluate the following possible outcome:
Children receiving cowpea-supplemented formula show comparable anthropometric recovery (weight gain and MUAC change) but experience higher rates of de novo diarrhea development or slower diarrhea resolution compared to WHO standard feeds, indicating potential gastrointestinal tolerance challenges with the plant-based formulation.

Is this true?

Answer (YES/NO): NO